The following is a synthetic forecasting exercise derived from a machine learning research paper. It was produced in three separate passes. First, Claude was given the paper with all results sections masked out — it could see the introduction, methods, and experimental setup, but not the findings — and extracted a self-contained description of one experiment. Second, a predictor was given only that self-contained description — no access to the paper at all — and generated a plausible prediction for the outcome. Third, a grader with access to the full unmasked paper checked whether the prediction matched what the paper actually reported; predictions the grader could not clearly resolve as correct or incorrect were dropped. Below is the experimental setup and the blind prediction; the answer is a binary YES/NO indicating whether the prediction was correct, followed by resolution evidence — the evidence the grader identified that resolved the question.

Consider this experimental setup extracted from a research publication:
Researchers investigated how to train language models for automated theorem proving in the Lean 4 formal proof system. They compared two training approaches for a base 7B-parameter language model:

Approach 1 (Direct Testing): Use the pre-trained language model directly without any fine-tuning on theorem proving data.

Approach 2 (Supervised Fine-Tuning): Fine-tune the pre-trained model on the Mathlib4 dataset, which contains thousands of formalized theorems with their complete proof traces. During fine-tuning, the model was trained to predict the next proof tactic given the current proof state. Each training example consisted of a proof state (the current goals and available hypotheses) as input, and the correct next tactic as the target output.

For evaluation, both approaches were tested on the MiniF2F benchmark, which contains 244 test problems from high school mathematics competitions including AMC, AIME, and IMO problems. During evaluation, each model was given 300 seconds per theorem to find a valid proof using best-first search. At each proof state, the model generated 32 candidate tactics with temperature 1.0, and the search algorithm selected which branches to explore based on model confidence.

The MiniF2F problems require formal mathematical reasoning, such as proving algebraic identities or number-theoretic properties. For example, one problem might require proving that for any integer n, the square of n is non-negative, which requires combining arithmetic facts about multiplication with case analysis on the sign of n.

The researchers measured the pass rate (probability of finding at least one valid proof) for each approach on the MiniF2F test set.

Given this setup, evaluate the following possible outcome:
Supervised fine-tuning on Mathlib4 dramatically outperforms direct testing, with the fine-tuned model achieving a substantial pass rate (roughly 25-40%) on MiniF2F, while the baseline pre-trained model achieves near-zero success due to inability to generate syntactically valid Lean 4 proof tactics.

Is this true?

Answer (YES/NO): NO